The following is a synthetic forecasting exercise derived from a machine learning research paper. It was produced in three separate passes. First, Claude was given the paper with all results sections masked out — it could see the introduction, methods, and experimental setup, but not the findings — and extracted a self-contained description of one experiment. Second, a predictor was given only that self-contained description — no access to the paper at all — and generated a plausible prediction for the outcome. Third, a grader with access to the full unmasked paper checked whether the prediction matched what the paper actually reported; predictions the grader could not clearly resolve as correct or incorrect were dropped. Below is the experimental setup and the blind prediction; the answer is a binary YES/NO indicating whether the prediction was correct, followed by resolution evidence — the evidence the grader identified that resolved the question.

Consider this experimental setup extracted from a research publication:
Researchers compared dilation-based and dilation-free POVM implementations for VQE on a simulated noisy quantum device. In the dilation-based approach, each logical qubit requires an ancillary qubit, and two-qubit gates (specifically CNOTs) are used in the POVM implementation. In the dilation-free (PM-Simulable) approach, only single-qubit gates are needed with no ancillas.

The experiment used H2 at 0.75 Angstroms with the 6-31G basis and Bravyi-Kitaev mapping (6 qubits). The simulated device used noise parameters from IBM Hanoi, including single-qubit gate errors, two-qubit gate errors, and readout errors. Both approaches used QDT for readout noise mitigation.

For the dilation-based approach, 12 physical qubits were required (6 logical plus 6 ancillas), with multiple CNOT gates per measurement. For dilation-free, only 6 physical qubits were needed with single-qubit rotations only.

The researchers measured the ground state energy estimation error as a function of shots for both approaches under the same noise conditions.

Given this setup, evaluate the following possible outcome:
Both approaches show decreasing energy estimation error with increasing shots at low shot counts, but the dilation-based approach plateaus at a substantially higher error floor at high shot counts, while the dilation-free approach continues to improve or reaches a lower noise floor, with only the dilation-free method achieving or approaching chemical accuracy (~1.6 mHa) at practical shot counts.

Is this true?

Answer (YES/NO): NO